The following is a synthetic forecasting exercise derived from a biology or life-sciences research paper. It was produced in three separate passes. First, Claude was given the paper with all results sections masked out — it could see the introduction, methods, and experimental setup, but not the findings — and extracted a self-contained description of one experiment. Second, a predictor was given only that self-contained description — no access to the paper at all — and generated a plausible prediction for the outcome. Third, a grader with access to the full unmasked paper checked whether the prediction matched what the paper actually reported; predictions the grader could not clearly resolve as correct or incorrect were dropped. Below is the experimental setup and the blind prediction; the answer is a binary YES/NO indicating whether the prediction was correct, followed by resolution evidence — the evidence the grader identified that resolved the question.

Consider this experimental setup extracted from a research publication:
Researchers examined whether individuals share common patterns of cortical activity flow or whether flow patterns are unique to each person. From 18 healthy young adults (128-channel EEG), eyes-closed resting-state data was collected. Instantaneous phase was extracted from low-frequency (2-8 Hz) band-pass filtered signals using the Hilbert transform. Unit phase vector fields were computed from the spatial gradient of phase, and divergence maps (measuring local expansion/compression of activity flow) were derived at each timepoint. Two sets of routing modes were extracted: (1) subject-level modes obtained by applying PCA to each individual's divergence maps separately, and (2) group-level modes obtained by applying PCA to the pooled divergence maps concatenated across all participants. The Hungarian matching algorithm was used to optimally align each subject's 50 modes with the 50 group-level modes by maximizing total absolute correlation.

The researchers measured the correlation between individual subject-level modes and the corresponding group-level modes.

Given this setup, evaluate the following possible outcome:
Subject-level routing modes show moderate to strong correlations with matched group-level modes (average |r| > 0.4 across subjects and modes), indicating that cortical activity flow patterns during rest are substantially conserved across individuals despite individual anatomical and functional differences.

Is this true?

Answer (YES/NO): YES